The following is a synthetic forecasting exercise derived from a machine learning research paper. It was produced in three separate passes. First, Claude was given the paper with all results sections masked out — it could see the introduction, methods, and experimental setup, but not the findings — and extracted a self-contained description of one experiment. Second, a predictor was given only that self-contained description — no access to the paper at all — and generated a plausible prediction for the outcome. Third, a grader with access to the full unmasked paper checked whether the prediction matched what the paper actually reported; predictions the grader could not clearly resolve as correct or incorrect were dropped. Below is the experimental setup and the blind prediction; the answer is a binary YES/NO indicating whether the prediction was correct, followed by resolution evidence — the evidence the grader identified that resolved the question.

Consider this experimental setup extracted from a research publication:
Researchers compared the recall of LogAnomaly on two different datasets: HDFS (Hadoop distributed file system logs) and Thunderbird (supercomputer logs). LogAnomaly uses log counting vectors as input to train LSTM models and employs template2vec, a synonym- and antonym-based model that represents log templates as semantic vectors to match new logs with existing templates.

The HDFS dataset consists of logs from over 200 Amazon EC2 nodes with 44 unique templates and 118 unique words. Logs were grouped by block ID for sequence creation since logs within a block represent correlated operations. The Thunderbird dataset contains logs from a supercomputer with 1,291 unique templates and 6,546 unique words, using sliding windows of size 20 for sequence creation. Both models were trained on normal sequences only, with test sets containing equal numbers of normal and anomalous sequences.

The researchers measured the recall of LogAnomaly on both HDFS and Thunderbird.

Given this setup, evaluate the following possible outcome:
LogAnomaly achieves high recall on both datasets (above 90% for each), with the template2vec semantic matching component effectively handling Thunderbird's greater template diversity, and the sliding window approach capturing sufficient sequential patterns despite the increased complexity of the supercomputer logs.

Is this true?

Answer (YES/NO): NO